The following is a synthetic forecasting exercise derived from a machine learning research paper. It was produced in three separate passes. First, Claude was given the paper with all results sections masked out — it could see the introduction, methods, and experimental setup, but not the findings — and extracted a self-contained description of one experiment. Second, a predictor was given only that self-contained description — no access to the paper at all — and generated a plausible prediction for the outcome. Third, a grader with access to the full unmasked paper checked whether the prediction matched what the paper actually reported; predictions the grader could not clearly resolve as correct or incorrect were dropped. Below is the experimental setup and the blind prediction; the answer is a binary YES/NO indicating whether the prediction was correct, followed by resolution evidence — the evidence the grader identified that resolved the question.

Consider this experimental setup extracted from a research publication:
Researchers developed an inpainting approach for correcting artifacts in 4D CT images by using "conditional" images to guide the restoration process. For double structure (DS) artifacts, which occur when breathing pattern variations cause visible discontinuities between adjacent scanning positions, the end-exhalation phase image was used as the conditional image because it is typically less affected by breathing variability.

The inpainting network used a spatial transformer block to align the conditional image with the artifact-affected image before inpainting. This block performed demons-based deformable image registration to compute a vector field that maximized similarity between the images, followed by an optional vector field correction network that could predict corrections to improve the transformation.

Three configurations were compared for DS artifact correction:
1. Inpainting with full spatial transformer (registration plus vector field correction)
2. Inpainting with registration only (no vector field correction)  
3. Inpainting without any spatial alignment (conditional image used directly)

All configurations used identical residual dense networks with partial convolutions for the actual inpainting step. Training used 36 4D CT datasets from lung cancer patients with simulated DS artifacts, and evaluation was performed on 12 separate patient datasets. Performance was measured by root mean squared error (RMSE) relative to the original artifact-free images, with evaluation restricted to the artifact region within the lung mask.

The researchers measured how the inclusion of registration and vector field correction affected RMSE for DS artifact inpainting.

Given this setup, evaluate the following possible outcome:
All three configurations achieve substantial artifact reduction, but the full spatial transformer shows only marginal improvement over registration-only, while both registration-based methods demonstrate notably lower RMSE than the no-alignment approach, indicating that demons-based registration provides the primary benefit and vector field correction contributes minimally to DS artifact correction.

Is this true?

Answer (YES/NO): YES